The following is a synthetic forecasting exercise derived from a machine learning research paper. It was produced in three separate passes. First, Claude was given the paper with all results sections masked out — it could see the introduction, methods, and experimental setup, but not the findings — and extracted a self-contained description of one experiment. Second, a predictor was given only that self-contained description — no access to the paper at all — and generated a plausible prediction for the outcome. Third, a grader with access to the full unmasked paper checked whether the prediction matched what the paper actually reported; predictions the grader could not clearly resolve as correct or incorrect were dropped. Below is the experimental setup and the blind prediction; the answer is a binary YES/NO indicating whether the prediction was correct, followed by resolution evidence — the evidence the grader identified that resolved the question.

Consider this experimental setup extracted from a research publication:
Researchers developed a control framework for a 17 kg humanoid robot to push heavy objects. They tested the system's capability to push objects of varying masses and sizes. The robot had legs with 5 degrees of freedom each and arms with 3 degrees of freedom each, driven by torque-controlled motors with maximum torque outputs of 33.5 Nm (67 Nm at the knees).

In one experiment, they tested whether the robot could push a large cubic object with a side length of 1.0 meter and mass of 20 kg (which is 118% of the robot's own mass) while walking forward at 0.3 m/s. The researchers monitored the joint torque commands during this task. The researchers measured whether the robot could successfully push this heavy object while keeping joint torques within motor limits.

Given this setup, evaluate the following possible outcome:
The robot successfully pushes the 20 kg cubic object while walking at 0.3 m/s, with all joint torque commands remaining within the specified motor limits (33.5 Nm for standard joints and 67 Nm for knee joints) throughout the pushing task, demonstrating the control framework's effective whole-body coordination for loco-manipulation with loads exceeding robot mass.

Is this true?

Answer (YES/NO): YES